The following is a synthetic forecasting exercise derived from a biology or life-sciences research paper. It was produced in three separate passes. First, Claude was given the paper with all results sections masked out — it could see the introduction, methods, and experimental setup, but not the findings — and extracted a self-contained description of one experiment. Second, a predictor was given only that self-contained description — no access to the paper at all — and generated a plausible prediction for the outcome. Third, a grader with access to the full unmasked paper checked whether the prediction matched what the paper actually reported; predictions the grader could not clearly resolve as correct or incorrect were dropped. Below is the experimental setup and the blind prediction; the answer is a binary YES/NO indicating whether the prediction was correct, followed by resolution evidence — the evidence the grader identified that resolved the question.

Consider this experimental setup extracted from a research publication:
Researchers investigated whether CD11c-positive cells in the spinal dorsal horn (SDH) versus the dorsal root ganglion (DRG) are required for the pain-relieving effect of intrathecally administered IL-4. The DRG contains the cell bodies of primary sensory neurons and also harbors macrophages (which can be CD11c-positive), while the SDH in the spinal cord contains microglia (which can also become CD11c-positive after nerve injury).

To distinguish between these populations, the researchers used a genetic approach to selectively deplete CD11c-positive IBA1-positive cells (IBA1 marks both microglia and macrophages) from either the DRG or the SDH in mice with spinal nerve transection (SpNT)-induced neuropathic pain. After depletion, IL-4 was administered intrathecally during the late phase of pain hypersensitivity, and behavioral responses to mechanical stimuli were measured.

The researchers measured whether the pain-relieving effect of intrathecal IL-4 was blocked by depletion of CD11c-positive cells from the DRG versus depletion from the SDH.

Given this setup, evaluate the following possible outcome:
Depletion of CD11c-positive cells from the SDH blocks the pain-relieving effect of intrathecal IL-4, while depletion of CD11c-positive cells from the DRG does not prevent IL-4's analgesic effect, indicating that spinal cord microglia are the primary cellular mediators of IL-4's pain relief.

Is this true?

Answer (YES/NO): YES